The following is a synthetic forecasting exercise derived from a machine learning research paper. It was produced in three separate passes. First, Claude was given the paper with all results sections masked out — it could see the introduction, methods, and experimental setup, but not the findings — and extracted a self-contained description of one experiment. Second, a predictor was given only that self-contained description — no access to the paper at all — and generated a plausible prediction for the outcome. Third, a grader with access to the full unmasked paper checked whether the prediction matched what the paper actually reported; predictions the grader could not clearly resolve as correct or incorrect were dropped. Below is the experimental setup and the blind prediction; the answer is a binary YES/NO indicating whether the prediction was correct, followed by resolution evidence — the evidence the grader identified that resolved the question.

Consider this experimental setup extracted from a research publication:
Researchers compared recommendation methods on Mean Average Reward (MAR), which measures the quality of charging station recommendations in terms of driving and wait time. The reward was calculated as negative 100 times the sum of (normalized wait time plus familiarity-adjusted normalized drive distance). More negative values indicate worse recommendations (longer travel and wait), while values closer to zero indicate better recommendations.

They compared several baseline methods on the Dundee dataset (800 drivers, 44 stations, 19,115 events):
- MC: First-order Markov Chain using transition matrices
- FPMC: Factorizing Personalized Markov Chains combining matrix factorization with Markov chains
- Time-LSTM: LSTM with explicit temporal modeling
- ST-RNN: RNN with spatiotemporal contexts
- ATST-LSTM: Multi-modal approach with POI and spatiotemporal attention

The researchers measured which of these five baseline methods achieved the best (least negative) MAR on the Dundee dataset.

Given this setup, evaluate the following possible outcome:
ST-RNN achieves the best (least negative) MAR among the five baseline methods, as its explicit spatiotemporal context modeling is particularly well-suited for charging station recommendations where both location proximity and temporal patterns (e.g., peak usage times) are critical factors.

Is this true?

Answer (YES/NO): NO